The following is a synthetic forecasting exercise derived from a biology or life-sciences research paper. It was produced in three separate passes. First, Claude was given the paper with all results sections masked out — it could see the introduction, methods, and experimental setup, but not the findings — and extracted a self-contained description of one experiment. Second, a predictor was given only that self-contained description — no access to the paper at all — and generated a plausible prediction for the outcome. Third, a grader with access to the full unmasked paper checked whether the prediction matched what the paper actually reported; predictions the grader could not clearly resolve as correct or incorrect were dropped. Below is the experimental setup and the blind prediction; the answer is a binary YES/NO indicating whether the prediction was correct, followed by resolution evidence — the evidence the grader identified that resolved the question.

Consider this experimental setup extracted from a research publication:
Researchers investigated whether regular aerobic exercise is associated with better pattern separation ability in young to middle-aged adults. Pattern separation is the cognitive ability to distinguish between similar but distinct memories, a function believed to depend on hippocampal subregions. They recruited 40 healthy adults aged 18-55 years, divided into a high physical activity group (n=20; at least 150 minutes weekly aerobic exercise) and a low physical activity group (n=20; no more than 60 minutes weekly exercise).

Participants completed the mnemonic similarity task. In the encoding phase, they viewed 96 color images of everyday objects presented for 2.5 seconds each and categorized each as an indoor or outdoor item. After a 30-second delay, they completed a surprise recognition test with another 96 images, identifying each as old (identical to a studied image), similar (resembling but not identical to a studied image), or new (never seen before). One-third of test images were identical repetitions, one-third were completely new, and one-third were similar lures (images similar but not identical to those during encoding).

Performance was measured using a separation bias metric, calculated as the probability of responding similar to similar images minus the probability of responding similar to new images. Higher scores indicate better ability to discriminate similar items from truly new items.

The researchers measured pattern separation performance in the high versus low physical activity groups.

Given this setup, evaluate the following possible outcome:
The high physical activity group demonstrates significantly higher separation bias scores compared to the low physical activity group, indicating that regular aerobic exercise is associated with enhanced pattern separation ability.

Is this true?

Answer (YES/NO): NO